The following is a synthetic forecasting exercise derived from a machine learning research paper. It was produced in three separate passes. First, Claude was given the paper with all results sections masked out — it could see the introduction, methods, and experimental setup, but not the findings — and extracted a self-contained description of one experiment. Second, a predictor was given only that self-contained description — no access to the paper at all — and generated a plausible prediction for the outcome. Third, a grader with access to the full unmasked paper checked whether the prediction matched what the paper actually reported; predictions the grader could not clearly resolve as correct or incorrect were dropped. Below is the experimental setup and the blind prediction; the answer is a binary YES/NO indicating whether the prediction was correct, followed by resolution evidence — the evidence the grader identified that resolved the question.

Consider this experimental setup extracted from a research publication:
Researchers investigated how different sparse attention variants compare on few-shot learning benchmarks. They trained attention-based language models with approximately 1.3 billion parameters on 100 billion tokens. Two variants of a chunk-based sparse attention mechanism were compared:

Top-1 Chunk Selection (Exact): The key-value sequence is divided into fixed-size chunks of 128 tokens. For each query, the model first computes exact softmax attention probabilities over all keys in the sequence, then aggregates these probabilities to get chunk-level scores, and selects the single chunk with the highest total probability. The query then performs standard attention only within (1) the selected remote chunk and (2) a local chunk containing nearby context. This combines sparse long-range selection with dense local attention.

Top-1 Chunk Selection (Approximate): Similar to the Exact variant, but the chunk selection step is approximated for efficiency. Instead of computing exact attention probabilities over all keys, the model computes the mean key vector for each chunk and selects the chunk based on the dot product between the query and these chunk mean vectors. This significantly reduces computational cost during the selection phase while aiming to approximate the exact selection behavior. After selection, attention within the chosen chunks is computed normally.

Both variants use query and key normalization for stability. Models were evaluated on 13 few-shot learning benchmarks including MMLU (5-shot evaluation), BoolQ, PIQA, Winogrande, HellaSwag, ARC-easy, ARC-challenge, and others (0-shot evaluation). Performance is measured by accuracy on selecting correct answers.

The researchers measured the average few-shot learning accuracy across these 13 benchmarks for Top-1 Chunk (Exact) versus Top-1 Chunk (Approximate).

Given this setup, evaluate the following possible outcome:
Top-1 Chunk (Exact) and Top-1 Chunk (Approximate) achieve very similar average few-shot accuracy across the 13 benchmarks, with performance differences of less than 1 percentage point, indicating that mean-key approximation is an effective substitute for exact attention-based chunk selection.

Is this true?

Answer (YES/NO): YES